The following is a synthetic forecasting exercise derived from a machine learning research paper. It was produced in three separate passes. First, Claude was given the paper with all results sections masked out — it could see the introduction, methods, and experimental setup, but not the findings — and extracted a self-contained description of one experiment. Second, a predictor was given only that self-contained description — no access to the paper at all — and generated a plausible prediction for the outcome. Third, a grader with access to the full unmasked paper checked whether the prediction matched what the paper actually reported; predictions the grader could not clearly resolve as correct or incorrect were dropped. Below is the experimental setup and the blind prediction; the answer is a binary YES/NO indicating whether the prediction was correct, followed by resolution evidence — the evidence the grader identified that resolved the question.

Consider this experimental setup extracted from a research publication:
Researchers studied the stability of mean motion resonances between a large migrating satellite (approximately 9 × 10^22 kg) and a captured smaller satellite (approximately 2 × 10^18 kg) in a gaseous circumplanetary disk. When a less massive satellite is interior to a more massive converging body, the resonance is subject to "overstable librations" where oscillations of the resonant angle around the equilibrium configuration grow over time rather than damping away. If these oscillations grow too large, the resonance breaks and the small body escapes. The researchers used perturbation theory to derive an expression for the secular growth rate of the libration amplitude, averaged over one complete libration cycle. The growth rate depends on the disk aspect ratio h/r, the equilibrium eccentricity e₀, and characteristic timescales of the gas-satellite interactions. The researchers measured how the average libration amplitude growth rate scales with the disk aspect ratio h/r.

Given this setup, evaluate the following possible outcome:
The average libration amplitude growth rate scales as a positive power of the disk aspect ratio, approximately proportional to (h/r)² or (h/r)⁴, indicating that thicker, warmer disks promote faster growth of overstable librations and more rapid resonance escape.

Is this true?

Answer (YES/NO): NO